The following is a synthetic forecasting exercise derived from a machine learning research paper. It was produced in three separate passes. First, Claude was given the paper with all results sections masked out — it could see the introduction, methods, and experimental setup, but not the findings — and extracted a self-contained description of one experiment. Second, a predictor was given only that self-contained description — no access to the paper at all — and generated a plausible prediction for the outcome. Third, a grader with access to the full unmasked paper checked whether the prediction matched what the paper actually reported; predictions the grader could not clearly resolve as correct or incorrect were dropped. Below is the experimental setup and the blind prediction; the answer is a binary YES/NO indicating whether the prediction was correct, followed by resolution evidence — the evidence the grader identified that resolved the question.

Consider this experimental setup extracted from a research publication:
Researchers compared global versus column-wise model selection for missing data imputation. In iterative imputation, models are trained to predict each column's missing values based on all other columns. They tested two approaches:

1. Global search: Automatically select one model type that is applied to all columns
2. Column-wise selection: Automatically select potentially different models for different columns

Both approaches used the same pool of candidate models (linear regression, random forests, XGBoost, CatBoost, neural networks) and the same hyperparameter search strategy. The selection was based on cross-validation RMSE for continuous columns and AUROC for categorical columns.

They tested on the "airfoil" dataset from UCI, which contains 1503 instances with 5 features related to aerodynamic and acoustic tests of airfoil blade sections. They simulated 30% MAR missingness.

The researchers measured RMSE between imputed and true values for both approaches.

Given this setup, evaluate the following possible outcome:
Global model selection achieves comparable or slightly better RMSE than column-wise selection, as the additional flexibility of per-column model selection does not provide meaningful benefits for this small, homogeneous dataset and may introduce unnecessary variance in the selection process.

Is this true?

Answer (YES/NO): NO